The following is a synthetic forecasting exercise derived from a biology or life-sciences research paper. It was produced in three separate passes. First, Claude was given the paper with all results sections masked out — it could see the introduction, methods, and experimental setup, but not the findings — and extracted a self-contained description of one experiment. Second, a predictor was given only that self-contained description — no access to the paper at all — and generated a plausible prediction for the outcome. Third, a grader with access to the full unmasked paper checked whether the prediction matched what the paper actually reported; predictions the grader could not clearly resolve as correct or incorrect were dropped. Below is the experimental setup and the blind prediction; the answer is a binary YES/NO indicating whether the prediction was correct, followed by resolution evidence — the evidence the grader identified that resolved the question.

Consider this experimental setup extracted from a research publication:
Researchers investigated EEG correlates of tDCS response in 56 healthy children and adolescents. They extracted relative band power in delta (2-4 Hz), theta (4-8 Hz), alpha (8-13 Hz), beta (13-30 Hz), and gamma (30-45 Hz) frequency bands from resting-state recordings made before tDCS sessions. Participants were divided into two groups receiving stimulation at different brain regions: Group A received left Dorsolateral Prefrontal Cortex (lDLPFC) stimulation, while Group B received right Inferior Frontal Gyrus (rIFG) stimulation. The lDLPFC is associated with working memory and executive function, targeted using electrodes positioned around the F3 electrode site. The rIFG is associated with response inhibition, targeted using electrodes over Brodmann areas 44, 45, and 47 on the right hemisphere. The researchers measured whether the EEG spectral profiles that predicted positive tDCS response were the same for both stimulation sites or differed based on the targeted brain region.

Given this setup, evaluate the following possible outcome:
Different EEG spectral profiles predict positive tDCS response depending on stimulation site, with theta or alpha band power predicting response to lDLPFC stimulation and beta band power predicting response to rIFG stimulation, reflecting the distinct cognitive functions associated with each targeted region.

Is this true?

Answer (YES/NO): NO